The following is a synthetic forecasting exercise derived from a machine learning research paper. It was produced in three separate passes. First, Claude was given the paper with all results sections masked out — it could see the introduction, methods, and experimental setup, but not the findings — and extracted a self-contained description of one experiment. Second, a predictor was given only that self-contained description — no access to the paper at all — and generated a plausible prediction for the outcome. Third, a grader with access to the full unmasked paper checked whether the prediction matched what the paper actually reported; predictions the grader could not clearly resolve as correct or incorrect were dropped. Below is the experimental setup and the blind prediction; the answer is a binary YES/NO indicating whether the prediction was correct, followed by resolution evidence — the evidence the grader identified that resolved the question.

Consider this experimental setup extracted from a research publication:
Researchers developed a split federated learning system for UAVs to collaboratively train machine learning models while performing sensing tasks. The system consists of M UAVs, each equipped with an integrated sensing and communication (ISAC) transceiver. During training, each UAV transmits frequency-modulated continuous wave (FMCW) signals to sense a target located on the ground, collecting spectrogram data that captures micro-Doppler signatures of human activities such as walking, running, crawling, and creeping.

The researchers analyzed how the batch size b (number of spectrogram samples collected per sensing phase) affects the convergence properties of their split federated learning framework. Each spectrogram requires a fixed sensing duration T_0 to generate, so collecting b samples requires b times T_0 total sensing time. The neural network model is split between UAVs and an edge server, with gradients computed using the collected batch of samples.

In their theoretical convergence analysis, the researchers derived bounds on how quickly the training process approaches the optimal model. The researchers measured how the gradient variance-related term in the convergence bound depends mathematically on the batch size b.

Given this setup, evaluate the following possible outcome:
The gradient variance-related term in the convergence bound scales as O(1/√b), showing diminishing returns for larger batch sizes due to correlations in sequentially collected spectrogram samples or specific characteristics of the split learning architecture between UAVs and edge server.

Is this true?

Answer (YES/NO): NO